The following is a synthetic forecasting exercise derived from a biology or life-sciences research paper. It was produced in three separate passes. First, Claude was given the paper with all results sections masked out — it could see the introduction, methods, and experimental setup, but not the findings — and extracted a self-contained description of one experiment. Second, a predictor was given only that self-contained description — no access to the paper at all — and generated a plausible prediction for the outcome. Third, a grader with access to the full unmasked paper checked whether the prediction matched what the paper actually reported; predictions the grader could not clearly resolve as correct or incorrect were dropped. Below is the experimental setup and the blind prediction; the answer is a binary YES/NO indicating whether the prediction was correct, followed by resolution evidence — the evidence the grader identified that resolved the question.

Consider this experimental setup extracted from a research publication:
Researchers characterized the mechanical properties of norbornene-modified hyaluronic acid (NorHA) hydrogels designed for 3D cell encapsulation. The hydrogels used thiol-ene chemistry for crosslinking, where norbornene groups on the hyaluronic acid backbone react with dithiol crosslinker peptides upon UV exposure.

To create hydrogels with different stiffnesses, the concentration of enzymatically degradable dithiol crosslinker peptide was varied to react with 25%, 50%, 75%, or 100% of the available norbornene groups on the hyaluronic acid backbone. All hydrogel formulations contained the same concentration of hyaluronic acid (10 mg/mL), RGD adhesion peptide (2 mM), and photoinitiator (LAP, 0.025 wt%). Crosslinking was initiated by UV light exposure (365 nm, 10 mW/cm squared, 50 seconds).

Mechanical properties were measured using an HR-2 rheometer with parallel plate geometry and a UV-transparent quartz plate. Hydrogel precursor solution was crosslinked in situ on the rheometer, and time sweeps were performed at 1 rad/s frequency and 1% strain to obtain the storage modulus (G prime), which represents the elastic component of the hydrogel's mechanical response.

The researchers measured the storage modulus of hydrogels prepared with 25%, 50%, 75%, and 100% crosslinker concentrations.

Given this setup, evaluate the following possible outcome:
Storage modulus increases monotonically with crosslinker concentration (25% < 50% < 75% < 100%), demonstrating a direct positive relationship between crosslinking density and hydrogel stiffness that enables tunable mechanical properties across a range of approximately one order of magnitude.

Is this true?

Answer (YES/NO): NO